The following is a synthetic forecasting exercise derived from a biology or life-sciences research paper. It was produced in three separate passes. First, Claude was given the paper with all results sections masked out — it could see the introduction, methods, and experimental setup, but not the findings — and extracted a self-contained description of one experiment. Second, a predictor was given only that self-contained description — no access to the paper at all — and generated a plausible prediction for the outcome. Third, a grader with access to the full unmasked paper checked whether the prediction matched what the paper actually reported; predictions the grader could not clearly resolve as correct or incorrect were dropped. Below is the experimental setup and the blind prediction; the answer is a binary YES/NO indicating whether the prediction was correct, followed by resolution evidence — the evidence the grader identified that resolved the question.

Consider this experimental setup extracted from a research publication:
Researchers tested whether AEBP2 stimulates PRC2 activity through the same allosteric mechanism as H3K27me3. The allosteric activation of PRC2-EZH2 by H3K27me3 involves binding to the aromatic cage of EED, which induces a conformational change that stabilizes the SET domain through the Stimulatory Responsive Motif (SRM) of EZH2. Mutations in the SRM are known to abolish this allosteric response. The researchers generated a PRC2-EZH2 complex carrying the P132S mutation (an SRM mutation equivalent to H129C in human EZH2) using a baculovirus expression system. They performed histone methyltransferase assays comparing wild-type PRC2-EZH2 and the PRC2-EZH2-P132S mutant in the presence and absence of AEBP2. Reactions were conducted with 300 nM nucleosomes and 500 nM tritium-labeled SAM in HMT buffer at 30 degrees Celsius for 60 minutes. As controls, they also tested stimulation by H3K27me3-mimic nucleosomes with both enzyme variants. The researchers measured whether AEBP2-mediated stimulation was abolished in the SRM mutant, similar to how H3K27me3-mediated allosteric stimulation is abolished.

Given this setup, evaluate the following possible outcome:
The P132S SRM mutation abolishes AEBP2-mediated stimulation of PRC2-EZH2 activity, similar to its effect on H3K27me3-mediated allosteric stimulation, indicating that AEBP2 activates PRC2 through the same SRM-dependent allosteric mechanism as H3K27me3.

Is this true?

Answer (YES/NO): NO